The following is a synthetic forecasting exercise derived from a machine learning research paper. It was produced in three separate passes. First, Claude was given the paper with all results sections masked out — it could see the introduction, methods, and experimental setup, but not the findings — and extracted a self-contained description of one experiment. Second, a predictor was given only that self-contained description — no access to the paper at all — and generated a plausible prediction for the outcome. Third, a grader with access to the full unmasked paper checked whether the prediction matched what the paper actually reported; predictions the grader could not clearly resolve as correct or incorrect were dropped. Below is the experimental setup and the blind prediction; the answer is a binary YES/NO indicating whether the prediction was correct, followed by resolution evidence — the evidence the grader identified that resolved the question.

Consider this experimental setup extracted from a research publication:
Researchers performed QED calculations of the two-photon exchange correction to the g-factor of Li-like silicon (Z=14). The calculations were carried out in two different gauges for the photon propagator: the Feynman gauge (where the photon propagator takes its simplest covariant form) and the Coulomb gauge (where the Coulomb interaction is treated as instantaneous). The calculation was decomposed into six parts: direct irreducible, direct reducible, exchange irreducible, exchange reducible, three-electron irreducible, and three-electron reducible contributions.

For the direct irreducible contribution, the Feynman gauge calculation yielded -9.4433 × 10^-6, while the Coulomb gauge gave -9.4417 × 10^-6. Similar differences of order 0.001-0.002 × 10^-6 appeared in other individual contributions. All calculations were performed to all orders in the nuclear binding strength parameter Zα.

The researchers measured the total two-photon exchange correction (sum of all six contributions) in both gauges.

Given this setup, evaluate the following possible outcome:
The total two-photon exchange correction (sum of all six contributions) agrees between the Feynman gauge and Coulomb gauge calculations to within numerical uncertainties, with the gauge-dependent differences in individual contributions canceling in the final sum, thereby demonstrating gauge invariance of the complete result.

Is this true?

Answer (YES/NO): YES